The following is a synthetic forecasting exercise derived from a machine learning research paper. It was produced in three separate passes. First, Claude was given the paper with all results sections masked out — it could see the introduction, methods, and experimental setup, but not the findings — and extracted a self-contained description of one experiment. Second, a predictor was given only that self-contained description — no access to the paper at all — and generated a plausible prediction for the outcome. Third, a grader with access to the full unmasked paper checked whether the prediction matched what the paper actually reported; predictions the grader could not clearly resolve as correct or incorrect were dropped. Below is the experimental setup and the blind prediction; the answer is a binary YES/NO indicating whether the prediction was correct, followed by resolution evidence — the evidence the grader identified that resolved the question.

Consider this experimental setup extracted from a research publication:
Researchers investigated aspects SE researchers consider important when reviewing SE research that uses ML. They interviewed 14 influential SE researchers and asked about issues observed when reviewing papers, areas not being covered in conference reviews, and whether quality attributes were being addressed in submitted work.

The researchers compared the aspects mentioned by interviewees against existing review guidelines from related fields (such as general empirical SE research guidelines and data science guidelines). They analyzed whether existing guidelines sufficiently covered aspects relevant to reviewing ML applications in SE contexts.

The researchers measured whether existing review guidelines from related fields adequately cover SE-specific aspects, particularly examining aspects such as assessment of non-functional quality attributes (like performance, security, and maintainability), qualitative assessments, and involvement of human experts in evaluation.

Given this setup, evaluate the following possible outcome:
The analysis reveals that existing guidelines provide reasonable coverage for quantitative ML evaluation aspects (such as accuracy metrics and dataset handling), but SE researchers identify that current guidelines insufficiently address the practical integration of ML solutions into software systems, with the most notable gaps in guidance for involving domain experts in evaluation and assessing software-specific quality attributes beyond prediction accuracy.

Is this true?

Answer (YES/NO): NO